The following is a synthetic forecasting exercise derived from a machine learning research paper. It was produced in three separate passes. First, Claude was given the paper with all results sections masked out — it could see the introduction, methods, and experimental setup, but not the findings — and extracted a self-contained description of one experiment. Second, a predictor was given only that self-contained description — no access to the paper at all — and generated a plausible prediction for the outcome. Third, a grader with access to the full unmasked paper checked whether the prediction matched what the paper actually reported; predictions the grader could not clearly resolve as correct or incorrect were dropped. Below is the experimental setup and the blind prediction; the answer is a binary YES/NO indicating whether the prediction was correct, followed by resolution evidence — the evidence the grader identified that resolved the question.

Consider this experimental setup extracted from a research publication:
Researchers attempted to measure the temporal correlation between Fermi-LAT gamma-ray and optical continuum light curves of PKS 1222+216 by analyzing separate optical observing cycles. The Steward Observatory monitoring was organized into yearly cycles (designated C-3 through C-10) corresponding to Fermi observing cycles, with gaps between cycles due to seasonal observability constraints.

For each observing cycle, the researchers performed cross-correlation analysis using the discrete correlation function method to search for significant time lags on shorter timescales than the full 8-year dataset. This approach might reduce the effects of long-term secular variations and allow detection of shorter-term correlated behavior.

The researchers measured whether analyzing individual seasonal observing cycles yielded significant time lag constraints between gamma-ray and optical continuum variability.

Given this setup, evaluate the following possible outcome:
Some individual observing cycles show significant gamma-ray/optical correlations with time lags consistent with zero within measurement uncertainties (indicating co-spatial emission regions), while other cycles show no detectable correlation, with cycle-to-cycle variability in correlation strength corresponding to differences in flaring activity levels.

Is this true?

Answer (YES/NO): NO